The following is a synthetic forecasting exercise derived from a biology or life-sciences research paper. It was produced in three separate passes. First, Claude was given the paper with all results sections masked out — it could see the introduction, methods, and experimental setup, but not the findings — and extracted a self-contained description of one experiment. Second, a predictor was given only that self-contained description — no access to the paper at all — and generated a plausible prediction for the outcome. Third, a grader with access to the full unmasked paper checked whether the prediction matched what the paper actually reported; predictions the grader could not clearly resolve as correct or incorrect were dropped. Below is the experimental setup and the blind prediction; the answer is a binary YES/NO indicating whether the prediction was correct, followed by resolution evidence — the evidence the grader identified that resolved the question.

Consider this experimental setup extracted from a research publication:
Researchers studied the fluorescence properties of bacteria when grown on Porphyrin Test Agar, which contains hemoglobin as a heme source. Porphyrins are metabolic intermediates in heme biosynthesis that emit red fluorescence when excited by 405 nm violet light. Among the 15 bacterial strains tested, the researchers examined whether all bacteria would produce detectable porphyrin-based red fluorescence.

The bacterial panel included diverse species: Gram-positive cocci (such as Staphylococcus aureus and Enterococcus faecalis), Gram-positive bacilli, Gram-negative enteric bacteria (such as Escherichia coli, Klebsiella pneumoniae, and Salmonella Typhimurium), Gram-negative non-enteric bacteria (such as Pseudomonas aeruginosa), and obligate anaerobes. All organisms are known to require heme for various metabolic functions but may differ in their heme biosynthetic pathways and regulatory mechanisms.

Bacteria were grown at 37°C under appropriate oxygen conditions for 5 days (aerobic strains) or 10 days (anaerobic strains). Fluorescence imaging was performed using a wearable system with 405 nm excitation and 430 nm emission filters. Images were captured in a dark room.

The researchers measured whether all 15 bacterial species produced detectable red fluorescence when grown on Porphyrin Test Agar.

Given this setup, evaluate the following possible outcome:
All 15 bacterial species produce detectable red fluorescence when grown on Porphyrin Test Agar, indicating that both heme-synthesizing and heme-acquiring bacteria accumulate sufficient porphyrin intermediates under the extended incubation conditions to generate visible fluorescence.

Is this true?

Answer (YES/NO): NO